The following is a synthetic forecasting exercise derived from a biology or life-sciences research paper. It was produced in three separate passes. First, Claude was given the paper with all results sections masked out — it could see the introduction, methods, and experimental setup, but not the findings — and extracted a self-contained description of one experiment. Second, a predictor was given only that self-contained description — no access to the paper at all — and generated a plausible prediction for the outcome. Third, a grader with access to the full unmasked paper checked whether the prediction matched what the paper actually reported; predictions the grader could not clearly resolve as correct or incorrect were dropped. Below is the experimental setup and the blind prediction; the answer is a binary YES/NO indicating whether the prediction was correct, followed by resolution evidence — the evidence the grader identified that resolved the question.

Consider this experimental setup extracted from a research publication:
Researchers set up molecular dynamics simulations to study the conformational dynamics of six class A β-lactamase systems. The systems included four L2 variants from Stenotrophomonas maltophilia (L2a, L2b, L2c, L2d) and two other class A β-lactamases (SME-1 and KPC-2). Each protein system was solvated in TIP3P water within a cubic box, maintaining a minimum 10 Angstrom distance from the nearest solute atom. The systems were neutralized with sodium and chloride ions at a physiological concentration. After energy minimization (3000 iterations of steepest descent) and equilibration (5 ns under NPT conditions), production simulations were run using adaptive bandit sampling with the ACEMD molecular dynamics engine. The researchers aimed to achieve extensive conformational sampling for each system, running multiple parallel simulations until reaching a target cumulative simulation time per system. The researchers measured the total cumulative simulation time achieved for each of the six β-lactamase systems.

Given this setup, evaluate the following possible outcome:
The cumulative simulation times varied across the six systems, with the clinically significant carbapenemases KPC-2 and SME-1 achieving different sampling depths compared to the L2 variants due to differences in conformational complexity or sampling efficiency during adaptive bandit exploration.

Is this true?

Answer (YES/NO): NO